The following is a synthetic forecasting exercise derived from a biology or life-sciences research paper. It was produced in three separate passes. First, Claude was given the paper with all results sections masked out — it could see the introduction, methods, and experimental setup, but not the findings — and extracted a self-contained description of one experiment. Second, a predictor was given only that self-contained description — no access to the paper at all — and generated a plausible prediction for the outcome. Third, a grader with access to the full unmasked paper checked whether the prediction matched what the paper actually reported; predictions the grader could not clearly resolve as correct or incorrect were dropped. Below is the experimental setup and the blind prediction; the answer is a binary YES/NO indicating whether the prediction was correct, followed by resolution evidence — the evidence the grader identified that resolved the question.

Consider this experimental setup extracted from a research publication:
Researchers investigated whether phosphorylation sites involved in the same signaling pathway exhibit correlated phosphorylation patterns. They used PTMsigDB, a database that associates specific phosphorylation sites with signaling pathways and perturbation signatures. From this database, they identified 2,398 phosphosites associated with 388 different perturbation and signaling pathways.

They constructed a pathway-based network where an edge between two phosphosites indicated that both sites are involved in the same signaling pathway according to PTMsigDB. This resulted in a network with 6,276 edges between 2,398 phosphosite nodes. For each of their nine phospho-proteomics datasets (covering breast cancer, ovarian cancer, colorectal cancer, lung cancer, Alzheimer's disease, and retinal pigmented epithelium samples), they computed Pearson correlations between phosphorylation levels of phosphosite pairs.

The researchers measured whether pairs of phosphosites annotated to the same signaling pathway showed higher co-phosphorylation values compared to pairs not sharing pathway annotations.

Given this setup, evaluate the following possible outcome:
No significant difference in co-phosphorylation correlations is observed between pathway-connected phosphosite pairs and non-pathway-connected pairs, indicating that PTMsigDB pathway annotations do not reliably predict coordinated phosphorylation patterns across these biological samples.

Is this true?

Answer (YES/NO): NO